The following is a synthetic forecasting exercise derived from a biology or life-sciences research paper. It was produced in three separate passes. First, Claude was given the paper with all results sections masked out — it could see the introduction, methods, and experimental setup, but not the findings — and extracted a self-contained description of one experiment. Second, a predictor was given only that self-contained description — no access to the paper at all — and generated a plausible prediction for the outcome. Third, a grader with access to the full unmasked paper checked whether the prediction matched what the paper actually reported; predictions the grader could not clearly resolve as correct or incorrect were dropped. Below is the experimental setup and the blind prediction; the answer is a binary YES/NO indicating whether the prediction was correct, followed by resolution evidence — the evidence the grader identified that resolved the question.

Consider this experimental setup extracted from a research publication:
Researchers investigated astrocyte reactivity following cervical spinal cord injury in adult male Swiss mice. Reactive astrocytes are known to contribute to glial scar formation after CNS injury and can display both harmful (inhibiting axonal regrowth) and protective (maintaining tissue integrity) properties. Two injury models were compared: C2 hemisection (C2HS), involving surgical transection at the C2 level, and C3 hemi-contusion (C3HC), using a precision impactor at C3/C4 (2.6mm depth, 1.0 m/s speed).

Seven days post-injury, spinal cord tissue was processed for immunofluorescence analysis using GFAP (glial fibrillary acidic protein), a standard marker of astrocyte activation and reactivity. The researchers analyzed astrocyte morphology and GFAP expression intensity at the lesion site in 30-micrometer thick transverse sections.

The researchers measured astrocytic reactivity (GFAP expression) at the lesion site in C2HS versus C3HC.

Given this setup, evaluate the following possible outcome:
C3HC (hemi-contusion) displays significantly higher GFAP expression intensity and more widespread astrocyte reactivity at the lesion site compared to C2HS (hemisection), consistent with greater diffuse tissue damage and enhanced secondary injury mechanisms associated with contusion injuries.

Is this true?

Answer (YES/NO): NO